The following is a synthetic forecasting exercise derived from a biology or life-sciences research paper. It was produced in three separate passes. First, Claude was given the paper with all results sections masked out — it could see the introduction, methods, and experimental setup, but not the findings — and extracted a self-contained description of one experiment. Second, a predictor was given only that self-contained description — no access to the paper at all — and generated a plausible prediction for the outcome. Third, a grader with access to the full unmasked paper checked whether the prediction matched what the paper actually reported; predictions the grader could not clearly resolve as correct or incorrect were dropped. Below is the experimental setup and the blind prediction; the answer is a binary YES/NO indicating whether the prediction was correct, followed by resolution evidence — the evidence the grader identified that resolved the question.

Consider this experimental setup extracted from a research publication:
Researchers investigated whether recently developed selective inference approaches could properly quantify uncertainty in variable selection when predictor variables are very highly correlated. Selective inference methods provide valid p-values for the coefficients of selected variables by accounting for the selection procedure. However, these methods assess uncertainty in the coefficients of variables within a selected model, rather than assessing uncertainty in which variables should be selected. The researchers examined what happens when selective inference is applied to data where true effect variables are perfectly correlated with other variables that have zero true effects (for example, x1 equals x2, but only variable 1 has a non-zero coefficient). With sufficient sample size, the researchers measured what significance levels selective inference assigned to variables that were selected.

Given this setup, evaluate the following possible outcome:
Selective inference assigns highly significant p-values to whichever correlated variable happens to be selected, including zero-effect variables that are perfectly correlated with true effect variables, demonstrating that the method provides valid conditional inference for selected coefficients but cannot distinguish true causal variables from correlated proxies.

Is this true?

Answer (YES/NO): YES